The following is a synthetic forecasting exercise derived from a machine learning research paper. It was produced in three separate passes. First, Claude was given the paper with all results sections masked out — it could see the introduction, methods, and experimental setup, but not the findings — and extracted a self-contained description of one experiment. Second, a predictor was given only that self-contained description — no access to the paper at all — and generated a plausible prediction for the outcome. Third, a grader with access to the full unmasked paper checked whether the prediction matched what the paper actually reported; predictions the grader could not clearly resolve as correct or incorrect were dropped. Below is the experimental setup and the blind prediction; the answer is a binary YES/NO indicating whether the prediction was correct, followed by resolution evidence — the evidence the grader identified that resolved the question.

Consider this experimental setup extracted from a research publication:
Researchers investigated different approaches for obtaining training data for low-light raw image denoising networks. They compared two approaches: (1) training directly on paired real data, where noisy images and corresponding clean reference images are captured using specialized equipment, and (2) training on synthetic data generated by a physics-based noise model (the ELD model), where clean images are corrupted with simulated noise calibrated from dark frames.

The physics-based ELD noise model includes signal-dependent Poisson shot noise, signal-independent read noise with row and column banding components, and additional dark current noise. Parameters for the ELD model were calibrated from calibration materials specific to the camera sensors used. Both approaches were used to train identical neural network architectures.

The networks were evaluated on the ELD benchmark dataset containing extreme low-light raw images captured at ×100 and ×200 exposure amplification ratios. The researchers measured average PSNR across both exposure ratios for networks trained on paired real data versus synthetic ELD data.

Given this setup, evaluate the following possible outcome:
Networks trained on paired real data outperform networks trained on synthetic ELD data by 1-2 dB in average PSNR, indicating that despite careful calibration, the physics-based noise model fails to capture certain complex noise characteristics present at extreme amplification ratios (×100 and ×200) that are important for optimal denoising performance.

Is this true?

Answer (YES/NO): NO